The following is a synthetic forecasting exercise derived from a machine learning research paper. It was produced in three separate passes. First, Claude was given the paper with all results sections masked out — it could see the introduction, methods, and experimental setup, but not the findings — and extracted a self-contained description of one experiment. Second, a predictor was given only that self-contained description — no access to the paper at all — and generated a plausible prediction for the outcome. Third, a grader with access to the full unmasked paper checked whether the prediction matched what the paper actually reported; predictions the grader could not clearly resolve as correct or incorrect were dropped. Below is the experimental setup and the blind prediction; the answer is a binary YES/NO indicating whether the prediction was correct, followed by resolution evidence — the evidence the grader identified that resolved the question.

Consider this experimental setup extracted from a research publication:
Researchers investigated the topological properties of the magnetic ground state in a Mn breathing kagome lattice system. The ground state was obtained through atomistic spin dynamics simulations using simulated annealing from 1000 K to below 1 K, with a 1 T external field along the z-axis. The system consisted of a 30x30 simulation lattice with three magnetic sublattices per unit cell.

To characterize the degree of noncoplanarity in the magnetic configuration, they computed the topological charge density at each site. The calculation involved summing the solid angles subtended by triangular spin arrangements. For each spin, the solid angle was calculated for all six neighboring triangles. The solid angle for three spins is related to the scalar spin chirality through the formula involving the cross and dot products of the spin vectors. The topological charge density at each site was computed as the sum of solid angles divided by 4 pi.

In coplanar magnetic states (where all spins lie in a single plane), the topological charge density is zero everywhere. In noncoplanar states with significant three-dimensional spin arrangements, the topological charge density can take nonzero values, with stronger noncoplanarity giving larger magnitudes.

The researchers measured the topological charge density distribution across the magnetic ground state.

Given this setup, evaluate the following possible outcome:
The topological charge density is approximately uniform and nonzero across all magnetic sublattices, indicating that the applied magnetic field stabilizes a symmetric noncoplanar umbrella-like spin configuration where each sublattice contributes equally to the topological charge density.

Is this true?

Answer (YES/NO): NO